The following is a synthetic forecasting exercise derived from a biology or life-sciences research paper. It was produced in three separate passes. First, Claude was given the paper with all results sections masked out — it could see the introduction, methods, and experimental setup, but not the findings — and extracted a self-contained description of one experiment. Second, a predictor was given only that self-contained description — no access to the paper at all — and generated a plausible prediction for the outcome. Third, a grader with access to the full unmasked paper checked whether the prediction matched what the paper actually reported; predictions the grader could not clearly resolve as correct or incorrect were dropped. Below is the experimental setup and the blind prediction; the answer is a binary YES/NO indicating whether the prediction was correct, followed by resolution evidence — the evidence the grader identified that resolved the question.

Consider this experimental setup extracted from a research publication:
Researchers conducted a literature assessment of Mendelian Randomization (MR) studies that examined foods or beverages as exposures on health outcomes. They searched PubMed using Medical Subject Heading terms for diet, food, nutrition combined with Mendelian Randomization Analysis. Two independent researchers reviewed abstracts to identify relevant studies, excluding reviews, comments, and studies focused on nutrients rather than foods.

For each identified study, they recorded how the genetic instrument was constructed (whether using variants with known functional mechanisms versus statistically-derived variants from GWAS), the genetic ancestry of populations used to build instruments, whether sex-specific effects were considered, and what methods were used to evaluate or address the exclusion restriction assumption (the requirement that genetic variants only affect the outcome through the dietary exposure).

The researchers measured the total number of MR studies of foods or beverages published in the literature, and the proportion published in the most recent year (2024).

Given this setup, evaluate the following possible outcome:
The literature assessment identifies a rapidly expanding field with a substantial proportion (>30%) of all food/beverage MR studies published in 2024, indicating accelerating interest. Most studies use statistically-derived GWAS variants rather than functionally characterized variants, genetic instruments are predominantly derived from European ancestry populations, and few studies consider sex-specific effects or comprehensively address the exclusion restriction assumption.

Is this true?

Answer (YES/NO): YES